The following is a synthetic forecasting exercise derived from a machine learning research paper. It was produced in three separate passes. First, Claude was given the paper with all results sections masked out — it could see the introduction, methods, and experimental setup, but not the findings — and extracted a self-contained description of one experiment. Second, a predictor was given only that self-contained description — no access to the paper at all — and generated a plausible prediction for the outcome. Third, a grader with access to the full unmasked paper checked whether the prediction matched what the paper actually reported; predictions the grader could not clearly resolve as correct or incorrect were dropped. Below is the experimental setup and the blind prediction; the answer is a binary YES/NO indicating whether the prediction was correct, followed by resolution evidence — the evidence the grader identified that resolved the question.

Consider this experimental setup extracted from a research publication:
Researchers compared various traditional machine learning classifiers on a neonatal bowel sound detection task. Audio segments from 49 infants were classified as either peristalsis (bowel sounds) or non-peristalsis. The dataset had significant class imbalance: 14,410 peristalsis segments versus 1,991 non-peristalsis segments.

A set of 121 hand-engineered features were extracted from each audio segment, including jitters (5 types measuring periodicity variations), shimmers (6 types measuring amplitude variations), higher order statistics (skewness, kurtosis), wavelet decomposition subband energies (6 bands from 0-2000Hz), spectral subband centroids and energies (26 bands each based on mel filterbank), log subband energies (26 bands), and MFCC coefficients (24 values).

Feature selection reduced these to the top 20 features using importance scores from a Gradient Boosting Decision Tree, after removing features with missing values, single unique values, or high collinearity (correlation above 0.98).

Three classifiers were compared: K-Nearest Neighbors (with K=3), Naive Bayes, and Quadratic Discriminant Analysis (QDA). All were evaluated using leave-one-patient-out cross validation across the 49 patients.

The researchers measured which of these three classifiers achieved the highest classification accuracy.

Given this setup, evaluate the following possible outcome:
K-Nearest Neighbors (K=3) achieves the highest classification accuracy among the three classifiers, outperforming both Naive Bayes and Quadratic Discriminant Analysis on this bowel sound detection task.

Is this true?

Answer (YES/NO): NO